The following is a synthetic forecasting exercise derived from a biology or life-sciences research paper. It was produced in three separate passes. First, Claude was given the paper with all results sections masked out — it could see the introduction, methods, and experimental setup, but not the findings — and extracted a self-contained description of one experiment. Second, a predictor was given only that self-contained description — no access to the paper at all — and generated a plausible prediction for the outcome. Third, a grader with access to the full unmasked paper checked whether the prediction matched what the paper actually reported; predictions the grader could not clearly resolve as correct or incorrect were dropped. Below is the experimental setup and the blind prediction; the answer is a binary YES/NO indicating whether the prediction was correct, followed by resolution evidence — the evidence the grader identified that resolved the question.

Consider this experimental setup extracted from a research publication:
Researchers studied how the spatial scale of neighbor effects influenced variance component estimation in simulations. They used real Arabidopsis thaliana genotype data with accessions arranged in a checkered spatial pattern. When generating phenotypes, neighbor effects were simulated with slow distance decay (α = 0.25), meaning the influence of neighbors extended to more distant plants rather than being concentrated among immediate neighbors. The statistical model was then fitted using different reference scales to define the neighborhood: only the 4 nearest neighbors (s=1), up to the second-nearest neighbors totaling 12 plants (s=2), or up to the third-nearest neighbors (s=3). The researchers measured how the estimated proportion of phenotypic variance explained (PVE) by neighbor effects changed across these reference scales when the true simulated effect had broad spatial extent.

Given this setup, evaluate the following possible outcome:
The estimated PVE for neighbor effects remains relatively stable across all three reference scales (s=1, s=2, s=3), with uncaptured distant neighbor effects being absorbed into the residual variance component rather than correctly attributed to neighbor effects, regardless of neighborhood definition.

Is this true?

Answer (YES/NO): NO